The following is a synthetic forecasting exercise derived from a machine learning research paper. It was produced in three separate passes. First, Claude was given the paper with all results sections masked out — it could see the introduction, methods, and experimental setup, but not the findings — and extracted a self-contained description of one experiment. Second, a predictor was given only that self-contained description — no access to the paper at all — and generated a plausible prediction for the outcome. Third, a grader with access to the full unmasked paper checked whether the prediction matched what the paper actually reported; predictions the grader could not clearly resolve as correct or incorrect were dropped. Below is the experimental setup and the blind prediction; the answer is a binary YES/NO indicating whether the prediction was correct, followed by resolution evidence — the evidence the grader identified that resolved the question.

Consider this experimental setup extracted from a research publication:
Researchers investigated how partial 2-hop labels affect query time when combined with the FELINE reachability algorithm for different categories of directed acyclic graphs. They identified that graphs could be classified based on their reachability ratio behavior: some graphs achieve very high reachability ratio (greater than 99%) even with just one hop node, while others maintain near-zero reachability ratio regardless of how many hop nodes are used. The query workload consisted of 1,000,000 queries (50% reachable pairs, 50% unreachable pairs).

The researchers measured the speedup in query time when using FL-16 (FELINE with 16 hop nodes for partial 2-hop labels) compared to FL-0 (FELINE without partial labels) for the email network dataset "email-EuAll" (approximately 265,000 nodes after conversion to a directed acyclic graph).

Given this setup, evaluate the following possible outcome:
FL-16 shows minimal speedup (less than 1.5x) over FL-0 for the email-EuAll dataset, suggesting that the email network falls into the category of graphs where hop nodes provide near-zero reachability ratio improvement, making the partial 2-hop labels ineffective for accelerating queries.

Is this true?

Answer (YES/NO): NO